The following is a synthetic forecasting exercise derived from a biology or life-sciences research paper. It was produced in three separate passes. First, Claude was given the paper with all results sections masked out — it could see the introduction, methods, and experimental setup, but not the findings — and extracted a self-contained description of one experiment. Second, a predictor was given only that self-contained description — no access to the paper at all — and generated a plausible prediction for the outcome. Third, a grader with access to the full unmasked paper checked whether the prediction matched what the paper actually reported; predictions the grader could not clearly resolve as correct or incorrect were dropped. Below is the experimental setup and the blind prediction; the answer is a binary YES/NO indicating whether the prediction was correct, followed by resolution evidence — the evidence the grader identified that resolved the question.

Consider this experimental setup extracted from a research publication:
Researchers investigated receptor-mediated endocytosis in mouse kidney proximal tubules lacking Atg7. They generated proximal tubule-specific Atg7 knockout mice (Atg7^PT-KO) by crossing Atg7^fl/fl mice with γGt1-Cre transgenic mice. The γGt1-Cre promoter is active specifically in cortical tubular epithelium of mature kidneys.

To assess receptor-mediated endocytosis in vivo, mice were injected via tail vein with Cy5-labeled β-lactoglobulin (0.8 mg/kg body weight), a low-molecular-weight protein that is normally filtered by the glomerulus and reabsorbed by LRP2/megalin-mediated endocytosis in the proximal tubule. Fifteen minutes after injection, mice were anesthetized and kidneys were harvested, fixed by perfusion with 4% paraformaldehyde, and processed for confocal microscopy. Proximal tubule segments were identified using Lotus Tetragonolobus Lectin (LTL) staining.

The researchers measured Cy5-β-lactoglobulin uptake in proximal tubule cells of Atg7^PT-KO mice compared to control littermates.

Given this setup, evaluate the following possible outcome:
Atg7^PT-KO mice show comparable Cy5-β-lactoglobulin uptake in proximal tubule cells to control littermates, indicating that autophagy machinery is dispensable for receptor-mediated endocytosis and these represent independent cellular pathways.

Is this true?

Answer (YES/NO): NO